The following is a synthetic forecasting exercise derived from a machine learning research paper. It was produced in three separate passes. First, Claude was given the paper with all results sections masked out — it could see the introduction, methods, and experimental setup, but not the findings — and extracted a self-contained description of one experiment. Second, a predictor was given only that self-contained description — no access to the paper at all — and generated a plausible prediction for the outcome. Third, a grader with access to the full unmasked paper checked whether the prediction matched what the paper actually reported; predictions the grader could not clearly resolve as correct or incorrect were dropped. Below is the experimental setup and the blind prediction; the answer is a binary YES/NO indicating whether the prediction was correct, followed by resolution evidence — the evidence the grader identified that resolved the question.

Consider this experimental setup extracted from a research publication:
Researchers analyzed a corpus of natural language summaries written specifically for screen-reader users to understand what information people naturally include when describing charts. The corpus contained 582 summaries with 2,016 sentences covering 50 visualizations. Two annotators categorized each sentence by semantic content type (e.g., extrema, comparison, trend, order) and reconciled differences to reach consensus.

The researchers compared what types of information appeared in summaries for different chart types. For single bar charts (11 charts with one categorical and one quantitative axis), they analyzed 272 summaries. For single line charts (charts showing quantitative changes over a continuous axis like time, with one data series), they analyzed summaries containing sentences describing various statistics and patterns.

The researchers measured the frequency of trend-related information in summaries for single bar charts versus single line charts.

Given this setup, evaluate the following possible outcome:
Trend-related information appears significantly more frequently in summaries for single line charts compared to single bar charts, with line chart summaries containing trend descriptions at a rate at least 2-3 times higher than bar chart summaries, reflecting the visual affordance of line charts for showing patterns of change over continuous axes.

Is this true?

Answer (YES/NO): YES